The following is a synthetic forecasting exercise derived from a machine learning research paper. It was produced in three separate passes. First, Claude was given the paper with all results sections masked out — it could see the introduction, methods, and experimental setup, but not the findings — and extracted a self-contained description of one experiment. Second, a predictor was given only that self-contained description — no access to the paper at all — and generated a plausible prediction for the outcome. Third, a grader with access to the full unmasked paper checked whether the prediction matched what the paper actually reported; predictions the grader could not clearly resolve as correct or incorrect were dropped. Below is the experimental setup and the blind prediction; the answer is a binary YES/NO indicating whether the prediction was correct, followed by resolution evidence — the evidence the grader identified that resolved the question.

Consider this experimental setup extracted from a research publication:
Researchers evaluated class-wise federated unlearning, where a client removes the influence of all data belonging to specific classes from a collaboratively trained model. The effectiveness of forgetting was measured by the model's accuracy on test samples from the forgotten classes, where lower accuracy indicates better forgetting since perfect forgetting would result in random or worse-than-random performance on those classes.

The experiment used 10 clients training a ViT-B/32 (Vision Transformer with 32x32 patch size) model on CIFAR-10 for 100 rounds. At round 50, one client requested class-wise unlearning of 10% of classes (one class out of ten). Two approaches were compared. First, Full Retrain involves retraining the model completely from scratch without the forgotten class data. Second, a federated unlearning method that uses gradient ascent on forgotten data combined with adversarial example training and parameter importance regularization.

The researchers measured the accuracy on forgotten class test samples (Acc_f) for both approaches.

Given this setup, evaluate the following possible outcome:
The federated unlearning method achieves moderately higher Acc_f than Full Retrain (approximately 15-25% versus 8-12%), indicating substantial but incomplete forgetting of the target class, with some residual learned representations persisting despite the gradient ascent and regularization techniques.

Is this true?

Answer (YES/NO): NO